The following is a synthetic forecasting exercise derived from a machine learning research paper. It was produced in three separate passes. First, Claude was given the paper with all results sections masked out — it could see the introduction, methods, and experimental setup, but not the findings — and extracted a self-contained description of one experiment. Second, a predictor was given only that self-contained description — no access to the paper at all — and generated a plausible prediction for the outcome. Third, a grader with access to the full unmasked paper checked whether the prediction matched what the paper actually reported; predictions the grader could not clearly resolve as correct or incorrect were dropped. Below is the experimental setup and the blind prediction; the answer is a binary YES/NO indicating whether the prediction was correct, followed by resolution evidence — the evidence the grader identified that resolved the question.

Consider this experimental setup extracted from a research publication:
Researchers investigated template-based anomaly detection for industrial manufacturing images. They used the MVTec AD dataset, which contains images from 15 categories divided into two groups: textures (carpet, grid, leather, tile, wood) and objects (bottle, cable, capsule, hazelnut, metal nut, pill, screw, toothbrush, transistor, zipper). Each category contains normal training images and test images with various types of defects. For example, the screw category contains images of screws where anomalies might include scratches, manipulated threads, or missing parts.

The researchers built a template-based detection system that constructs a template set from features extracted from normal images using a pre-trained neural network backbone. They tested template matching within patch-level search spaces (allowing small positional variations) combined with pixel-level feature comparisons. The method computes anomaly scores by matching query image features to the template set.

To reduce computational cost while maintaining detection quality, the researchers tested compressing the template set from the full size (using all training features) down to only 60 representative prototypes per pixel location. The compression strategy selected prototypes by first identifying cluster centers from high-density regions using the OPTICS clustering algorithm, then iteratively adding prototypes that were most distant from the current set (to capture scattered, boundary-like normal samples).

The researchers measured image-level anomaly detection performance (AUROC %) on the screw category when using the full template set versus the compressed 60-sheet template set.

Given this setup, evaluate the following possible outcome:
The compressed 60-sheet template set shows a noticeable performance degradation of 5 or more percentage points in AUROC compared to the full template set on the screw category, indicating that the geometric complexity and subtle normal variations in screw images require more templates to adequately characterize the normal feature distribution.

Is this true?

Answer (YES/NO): NO